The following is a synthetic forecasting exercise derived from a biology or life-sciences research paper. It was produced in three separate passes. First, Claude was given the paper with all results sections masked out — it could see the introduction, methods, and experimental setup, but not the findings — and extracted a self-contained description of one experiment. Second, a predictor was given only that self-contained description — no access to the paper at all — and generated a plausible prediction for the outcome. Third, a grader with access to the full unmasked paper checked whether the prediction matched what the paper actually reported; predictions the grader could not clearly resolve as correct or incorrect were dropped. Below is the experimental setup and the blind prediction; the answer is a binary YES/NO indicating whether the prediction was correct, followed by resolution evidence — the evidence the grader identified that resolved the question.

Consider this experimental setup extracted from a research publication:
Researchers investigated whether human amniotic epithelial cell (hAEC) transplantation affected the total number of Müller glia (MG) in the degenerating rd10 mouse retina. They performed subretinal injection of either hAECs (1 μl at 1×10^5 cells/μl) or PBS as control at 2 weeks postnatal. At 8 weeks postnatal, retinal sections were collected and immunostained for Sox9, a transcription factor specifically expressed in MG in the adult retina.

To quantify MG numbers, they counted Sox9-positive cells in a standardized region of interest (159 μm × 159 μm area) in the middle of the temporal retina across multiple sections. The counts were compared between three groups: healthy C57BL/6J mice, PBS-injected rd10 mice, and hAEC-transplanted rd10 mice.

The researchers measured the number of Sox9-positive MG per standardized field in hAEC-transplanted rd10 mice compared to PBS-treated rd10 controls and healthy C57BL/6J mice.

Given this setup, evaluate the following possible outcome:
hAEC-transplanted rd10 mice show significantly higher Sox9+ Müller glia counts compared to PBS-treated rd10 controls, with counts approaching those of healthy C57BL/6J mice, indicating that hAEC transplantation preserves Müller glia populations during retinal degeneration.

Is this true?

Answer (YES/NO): NO